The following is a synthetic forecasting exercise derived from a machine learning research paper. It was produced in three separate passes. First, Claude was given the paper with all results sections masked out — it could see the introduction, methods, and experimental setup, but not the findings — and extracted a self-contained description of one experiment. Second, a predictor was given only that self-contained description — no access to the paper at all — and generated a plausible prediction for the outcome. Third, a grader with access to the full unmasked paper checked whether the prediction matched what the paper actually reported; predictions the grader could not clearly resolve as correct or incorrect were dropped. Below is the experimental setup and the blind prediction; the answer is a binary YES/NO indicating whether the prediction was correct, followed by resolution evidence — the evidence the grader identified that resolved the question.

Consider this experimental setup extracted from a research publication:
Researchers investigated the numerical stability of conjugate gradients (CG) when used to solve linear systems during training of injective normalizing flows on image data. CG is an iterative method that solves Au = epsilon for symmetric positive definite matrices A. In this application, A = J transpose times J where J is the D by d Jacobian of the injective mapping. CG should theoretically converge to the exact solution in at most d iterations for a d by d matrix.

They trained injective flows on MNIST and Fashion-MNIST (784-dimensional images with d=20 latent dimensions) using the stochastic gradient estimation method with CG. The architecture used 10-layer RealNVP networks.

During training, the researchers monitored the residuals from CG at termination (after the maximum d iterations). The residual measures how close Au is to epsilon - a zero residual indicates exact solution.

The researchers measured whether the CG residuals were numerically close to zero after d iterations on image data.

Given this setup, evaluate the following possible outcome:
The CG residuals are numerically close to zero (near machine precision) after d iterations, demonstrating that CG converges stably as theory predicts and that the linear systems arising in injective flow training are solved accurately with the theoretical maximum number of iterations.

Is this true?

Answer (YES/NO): NO